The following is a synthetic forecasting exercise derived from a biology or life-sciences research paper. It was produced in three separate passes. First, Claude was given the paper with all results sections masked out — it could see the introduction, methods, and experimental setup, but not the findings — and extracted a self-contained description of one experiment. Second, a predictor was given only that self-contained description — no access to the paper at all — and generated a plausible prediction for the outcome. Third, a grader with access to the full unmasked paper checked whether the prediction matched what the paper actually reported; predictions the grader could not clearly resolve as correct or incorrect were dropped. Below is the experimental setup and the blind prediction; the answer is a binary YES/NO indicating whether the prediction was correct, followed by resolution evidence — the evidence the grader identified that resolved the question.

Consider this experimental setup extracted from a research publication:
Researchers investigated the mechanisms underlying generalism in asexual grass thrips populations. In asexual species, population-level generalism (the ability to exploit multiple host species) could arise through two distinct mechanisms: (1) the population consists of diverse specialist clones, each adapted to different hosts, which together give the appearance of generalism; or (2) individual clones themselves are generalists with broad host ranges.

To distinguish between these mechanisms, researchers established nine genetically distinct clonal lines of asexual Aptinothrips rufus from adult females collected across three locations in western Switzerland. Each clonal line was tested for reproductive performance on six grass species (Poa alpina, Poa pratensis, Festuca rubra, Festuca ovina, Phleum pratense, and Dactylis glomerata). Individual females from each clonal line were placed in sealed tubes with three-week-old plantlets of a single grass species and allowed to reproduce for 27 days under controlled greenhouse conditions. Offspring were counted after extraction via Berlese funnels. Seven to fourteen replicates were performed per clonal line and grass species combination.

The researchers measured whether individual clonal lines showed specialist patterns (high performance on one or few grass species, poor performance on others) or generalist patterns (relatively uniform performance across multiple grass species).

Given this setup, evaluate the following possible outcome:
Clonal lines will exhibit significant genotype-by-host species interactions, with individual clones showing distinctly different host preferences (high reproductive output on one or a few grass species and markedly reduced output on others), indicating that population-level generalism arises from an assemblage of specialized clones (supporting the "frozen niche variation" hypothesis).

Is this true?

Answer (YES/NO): NO